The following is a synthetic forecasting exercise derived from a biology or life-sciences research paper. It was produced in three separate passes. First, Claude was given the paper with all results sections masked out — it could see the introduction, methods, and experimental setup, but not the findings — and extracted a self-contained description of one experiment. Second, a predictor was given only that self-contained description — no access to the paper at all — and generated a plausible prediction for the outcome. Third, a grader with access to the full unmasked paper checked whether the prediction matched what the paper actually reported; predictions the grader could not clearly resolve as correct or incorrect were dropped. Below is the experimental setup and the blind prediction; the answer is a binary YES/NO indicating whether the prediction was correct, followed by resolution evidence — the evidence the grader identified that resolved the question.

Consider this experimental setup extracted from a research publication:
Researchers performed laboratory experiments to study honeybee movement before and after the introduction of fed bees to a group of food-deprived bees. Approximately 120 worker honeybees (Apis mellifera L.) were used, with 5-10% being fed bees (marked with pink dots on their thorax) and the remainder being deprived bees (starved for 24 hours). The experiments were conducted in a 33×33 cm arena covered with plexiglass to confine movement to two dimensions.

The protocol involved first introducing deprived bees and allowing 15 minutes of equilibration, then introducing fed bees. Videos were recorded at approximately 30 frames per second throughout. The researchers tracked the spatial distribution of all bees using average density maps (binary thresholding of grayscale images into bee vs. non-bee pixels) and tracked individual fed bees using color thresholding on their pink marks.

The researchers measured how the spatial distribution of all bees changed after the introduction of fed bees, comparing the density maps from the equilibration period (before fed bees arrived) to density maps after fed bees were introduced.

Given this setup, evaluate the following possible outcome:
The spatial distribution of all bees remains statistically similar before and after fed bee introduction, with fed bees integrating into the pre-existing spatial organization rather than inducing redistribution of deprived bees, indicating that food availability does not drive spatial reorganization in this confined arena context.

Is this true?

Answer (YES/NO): NO